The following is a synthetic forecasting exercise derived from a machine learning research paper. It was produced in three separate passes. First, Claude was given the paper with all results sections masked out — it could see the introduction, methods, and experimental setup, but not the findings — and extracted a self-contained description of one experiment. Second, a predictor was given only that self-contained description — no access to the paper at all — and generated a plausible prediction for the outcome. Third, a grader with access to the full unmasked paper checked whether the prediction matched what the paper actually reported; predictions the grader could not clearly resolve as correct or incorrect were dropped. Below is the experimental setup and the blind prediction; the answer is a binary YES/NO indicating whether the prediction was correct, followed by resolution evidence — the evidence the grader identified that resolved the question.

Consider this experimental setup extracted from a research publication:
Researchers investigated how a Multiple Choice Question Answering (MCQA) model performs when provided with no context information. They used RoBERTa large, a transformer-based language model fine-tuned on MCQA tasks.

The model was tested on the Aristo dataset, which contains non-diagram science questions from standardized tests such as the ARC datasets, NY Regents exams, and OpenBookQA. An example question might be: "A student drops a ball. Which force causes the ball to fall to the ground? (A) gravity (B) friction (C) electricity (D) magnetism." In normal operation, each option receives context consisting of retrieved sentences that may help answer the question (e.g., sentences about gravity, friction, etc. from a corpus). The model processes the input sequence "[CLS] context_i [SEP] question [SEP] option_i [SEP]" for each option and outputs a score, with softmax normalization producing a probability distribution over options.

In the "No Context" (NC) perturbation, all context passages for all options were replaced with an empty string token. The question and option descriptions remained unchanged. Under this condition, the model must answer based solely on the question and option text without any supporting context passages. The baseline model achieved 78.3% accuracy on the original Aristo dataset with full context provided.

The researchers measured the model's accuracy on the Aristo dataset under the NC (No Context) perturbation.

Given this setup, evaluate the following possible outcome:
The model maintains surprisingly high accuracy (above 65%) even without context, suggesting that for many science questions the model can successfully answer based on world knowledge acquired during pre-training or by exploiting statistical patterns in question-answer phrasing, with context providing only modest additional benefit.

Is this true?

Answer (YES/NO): NO